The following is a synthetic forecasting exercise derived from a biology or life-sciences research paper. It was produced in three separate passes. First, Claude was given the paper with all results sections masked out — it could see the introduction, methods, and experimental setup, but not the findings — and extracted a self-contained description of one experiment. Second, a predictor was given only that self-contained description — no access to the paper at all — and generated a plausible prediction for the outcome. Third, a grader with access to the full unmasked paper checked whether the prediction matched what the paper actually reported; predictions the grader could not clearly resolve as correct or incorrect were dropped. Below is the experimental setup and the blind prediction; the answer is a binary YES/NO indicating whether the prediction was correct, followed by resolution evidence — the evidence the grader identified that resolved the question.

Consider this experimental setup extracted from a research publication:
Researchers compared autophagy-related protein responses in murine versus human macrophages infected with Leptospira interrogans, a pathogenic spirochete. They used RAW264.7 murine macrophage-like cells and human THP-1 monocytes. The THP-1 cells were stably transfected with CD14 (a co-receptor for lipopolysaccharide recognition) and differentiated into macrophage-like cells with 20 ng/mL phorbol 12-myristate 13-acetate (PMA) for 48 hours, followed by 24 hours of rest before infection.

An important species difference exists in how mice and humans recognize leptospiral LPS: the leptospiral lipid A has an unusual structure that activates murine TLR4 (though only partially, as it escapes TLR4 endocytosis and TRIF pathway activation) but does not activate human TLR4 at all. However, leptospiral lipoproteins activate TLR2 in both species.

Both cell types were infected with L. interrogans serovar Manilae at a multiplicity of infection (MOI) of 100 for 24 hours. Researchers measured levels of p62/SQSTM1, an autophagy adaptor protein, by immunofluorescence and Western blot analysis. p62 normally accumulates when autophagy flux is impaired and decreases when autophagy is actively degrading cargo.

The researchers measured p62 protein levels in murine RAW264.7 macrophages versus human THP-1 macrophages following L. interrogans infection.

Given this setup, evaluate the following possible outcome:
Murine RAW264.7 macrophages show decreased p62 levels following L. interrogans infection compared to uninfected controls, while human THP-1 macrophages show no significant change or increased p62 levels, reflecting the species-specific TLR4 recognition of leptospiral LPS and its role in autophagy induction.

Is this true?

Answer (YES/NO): NO